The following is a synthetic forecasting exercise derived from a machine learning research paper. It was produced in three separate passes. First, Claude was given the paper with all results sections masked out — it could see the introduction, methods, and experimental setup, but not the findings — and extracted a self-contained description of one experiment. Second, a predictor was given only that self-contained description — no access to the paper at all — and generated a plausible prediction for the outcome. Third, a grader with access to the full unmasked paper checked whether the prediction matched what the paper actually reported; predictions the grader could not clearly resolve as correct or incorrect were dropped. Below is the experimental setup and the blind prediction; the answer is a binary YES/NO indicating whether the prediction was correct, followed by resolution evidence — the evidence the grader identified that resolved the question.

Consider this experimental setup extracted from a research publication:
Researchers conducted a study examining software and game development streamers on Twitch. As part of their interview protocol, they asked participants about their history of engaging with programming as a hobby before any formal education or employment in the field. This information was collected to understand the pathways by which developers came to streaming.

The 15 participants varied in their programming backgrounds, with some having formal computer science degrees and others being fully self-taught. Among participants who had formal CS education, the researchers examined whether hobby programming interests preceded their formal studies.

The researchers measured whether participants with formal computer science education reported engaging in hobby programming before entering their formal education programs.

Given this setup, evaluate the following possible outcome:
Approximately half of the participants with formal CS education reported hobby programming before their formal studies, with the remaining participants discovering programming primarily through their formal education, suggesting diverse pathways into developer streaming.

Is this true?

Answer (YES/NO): NO